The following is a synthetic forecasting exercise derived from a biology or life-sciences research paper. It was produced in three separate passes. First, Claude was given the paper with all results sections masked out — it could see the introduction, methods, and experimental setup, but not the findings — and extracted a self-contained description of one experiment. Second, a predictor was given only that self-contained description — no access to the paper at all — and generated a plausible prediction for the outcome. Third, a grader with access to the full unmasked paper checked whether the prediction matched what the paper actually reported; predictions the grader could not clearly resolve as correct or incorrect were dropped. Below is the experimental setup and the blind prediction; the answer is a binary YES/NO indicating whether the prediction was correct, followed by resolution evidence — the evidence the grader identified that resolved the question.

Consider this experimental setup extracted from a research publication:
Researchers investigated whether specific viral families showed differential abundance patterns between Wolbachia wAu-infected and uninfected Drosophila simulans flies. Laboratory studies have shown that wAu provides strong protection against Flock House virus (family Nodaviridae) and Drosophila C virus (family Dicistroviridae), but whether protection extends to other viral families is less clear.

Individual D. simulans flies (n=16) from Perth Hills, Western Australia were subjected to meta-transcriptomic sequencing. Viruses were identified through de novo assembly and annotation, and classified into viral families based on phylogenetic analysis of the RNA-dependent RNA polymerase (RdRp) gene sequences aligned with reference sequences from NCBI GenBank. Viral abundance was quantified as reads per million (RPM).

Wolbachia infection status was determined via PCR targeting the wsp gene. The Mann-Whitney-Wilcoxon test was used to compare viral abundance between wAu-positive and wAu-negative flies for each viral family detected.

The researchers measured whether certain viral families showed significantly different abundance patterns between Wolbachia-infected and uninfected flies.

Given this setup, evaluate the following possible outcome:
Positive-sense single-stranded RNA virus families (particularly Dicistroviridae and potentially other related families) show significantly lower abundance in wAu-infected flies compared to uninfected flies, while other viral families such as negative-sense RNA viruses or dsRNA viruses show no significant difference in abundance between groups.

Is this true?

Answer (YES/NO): NO